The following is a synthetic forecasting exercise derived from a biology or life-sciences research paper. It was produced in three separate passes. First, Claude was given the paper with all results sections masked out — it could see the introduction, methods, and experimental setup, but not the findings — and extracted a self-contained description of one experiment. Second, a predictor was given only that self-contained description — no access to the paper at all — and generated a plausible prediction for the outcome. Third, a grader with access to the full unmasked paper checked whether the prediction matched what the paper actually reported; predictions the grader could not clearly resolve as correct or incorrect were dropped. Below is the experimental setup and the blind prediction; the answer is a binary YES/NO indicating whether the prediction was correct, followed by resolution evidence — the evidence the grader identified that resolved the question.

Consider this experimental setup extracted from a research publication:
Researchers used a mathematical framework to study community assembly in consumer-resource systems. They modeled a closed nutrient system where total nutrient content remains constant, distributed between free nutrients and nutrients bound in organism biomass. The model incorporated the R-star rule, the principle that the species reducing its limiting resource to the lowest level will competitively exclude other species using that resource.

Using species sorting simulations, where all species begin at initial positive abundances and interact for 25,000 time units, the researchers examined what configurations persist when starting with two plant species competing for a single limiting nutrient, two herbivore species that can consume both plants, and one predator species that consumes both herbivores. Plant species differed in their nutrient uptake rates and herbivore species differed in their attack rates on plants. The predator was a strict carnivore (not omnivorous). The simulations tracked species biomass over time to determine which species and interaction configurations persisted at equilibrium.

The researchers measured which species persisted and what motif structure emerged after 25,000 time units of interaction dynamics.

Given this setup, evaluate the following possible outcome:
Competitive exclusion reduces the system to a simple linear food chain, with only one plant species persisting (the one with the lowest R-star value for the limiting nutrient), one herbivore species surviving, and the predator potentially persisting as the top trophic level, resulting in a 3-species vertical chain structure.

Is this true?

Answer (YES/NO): YES